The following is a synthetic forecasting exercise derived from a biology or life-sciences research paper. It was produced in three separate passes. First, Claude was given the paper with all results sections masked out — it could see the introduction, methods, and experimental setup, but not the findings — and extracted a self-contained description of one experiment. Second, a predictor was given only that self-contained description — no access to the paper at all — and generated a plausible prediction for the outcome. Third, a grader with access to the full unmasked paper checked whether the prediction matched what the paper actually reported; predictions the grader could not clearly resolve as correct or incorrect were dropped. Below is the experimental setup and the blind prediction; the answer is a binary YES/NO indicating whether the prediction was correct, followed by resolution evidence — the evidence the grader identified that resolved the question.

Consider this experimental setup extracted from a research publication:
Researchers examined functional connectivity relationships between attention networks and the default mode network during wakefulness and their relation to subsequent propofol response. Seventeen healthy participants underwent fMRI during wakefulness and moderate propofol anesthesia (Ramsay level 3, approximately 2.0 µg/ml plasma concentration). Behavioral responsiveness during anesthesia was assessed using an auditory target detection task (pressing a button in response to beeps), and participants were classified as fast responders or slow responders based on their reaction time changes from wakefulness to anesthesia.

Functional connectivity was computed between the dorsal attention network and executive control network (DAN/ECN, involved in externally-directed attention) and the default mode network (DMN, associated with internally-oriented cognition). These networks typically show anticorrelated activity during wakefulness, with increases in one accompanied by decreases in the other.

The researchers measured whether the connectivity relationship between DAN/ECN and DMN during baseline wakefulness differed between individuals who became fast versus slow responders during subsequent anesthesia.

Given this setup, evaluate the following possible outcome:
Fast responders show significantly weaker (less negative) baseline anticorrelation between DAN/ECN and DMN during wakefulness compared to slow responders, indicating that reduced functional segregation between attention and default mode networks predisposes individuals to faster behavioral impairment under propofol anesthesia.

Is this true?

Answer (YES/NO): NO